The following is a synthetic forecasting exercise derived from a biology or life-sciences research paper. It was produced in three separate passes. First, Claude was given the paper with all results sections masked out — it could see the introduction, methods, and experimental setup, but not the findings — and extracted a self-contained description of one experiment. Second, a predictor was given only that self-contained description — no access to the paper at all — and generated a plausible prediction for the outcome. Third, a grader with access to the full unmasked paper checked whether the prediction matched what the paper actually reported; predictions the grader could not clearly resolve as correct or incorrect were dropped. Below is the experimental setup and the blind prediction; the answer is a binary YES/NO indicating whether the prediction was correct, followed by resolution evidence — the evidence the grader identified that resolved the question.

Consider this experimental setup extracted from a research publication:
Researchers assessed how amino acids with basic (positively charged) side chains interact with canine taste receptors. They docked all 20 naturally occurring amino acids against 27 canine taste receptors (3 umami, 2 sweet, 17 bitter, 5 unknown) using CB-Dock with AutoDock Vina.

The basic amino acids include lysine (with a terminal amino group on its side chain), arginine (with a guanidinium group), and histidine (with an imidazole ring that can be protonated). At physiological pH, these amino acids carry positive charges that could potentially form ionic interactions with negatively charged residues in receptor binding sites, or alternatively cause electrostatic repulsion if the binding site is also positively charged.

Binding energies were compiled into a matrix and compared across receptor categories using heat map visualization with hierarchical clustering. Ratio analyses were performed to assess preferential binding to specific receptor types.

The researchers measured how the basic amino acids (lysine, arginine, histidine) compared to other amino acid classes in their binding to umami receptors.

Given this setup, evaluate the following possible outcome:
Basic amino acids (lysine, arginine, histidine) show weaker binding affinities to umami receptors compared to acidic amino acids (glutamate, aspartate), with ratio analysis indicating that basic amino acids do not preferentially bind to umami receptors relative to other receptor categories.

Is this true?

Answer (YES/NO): NO